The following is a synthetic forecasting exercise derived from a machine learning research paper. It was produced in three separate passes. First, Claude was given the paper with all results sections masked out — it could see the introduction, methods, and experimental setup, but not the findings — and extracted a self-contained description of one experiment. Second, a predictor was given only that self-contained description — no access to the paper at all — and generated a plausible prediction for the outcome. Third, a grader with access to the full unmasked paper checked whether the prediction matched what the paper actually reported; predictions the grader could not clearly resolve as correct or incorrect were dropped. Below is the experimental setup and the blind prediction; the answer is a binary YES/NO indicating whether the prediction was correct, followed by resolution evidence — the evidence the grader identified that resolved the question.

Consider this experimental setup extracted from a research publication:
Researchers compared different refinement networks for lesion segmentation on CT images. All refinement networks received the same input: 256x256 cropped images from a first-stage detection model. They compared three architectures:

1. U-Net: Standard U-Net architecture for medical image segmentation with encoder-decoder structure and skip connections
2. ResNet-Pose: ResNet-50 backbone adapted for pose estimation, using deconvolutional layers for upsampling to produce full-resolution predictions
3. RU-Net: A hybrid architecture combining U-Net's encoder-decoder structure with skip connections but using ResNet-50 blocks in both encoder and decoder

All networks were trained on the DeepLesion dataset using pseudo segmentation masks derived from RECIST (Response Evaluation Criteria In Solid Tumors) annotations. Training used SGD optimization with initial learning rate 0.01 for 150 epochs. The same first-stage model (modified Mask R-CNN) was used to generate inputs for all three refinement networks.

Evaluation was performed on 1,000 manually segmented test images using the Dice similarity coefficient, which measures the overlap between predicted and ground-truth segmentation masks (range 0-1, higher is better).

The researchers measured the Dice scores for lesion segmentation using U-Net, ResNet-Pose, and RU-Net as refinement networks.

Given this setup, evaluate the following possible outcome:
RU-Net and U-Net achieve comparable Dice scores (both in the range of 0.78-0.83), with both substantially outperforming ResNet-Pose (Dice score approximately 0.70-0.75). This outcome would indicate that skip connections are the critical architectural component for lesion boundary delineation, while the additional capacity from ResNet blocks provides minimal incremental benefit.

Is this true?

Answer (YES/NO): NO